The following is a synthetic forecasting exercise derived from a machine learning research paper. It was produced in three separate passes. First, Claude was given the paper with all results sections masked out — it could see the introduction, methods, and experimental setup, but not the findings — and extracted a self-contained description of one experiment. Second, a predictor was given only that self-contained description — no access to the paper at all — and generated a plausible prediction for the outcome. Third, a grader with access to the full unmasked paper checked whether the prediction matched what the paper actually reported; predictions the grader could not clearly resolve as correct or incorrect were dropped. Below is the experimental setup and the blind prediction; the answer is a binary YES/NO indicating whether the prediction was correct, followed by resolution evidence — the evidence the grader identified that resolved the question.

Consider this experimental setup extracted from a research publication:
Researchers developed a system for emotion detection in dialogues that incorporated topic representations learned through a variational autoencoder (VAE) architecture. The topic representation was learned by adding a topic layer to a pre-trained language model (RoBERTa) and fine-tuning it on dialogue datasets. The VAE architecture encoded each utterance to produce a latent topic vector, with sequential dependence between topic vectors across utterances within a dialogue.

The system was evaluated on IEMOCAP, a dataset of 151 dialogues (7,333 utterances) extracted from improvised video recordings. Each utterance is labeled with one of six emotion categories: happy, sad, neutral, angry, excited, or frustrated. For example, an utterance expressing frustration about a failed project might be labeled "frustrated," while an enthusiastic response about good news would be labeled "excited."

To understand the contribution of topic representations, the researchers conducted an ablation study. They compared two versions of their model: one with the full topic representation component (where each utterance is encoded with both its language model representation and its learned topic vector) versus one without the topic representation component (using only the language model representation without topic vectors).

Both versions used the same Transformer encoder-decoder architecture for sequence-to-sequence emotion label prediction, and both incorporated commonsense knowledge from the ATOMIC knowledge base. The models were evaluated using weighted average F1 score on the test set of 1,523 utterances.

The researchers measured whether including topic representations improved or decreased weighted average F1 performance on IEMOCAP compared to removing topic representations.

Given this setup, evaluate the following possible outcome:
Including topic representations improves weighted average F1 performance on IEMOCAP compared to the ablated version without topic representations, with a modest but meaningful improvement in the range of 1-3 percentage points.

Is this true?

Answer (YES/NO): NO